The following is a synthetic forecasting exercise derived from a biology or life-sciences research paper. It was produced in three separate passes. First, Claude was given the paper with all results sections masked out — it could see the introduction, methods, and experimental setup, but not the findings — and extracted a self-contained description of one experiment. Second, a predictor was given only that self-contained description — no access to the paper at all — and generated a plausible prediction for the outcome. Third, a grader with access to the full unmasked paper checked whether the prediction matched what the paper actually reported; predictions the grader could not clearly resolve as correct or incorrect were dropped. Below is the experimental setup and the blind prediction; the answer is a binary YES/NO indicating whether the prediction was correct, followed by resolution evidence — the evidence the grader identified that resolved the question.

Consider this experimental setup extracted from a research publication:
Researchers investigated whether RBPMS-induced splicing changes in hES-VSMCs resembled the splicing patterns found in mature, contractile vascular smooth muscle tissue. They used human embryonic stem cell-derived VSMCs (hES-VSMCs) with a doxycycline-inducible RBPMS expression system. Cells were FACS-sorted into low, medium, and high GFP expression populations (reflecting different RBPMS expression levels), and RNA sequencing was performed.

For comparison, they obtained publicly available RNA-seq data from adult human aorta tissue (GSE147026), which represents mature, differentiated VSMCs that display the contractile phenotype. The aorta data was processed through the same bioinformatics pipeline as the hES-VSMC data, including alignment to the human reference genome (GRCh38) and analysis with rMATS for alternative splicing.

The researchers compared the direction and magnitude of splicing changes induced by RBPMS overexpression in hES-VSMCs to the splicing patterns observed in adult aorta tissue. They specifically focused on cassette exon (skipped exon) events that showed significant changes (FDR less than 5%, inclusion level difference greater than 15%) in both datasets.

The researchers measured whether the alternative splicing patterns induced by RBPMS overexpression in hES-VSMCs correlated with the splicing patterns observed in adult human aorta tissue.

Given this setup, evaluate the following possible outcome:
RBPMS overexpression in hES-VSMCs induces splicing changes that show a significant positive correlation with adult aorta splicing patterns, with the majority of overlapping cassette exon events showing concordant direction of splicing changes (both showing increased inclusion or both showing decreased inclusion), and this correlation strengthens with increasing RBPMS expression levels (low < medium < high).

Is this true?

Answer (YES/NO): NO